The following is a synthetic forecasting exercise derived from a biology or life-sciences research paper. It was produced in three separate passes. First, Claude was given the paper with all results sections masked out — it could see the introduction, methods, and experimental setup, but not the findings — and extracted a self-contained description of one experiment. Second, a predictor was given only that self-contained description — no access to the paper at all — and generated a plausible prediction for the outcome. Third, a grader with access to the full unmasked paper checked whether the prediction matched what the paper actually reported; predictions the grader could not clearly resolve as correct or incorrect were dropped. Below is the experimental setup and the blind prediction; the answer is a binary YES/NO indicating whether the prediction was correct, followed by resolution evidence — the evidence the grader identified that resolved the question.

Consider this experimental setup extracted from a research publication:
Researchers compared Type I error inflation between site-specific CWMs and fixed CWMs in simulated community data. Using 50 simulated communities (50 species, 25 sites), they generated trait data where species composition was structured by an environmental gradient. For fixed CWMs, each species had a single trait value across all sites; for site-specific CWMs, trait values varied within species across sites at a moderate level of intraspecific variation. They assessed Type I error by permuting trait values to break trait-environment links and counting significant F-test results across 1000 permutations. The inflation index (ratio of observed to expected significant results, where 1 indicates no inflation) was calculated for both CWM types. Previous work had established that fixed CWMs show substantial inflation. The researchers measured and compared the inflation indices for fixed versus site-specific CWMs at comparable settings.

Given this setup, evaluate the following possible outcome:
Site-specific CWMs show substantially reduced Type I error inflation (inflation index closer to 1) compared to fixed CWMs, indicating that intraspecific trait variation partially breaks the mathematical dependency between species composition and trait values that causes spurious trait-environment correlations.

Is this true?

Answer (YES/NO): NO